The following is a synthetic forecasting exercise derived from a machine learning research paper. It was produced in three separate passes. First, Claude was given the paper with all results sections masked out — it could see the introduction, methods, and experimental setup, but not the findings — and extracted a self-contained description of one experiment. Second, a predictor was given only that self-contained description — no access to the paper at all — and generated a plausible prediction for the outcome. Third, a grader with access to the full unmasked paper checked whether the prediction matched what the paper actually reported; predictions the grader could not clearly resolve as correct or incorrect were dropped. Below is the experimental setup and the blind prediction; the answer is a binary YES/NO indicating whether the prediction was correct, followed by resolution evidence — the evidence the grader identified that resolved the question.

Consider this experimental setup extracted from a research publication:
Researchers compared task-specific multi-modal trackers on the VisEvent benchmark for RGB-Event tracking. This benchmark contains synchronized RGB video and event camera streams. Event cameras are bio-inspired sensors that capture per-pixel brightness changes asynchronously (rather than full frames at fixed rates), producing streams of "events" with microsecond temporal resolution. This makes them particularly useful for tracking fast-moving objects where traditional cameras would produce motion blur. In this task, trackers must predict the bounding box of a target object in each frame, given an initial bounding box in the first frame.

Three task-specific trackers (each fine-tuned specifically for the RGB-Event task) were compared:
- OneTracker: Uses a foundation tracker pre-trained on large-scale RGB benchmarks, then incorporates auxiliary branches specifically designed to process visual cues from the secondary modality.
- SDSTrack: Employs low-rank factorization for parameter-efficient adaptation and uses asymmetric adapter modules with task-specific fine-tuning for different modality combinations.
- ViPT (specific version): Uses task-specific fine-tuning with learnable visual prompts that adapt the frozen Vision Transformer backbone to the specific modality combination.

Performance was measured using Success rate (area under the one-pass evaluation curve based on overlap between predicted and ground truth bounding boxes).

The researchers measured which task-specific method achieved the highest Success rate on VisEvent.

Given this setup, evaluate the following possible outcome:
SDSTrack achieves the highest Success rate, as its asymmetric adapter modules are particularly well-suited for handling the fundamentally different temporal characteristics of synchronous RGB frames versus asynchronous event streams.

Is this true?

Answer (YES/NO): NO